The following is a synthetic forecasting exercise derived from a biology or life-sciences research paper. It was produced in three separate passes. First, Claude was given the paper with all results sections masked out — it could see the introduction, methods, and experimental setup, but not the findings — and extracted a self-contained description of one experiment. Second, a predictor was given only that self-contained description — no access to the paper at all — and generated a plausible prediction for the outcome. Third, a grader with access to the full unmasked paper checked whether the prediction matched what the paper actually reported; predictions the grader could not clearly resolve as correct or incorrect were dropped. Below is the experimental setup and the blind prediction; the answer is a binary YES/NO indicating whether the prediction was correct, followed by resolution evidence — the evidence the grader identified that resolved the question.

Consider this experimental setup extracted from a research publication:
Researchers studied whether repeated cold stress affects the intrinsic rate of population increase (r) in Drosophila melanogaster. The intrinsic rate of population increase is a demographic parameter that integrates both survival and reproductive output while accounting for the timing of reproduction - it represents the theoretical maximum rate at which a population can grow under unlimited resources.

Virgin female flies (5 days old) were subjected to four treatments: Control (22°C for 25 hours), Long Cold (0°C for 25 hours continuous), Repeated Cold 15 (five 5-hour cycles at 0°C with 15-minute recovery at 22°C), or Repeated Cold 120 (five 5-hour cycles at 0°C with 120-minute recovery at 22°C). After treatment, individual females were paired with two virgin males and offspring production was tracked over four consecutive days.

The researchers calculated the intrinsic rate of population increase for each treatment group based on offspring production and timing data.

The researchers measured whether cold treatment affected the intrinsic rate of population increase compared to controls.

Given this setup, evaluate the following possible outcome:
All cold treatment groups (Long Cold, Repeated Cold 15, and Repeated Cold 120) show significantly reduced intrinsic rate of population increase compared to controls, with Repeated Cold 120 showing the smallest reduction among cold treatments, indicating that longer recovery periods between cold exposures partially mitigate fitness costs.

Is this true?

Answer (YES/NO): NO